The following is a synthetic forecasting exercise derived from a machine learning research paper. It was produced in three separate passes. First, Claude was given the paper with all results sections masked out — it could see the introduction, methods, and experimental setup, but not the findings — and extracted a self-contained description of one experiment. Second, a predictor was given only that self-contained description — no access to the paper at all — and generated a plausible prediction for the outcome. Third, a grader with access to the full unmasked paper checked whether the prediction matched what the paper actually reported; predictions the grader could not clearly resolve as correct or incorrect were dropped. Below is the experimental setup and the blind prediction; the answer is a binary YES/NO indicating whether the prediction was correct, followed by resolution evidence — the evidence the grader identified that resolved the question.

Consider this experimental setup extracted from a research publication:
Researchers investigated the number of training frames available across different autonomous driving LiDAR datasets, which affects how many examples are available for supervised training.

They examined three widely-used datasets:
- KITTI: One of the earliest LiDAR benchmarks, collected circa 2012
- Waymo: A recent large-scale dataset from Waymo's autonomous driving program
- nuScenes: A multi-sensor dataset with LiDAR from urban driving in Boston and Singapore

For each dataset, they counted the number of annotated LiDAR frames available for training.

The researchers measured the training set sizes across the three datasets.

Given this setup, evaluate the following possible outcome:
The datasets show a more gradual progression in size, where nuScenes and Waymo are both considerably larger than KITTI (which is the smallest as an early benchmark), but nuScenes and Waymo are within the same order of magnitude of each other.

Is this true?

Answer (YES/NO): YES